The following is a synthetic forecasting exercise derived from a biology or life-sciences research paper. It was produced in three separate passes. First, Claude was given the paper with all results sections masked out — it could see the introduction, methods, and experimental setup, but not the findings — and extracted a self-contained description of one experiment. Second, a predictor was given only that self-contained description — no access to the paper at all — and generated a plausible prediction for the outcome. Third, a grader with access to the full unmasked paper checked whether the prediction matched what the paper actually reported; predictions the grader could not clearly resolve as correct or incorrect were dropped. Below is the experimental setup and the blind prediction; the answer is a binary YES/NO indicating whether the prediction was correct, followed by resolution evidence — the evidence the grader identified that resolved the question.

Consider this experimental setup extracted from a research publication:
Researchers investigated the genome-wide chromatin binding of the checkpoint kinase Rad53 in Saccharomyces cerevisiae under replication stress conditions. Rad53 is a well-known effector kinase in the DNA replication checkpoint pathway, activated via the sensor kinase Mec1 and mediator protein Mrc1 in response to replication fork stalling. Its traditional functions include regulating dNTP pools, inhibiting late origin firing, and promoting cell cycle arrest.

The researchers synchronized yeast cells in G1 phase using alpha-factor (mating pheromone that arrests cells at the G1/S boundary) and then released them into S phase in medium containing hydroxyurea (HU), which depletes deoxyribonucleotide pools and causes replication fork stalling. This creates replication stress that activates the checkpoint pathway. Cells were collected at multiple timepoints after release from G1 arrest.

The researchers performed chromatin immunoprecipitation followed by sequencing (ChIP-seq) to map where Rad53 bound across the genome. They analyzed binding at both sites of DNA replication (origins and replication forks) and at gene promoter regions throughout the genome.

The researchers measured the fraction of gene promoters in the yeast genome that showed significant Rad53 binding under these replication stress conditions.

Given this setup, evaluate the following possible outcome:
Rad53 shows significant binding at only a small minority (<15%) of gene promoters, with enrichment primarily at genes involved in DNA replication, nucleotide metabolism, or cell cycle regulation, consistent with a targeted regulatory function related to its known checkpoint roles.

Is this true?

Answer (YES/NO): NO